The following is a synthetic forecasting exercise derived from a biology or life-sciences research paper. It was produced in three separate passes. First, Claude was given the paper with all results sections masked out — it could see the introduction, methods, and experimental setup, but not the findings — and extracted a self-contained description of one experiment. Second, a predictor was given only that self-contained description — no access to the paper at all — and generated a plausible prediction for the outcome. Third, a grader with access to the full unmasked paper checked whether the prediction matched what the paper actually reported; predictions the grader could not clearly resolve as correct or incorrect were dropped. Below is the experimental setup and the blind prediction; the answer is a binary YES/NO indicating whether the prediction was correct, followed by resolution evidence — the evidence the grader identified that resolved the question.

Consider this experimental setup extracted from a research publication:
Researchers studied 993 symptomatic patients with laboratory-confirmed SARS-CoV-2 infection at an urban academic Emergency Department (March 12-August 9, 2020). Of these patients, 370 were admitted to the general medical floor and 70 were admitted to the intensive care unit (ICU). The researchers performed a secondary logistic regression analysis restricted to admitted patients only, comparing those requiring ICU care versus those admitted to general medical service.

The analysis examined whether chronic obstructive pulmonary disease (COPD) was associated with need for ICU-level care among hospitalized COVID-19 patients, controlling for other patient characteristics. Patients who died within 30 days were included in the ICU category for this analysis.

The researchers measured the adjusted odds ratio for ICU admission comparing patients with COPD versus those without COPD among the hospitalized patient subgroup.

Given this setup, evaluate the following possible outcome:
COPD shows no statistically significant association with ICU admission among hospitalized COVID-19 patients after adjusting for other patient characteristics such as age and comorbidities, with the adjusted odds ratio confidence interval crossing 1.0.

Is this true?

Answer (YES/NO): NO